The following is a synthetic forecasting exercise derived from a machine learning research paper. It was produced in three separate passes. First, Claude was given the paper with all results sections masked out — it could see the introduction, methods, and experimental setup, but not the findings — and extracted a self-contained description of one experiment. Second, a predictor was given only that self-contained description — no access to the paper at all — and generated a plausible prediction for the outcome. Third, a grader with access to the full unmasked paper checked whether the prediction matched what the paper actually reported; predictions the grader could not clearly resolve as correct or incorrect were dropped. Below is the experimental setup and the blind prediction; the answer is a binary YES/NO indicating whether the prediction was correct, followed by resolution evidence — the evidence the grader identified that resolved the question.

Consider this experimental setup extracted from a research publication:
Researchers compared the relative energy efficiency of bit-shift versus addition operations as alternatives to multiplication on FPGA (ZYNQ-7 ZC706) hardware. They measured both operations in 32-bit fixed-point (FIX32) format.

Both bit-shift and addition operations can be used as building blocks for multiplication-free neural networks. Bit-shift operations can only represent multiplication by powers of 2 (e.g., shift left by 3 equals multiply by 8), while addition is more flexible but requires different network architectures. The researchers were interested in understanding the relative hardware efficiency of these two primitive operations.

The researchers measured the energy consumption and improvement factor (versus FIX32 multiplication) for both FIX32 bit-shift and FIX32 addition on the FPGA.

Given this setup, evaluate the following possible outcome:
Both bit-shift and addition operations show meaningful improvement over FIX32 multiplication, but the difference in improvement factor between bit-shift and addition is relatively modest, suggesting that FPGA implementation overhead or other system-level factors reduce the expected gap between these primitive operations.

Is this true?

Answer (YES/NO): NO